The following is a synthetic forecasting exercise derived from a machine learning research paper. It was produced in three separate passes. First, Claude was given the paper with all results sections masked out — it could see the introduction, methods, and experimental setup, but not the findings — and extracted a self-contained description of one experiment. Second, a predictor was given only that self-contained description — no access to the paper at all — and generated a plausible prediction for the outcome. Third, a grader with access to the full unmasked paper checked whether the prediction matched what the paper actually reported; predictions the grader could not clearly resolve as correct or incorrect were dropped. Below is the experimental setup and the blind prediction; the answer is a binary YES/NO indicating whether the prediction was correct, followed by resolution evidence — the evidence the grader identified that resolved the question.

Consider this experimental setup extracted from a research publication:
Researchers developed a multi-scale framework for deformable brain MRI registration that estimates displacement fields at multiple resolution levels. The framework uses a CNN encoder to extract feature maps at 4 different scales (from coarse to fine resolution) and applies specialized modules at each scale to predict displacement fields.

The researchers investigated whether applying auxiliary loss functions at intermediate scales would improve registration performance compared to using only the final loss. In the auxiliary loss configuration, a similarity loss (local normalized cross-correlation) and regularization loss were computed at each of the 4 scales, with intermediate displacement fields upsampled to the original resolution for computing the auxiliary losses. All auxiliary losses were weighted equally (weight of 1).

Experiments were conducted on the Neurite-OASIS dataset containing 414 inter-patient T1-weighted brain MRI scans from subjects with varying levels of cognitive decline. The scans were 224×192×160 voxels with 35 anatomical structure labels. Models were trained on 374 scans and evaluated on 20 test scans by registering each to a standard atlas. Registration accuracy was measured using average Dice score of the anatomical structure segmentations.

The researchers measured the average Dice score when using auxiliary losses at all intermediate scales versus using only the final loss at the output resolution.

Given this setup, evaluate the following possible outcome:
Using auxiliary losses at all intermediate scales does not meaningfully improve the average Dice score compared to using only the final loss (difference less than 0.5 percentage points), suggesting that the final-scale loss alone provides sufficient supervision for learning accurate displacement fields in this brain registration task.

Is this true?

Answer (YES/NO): NO